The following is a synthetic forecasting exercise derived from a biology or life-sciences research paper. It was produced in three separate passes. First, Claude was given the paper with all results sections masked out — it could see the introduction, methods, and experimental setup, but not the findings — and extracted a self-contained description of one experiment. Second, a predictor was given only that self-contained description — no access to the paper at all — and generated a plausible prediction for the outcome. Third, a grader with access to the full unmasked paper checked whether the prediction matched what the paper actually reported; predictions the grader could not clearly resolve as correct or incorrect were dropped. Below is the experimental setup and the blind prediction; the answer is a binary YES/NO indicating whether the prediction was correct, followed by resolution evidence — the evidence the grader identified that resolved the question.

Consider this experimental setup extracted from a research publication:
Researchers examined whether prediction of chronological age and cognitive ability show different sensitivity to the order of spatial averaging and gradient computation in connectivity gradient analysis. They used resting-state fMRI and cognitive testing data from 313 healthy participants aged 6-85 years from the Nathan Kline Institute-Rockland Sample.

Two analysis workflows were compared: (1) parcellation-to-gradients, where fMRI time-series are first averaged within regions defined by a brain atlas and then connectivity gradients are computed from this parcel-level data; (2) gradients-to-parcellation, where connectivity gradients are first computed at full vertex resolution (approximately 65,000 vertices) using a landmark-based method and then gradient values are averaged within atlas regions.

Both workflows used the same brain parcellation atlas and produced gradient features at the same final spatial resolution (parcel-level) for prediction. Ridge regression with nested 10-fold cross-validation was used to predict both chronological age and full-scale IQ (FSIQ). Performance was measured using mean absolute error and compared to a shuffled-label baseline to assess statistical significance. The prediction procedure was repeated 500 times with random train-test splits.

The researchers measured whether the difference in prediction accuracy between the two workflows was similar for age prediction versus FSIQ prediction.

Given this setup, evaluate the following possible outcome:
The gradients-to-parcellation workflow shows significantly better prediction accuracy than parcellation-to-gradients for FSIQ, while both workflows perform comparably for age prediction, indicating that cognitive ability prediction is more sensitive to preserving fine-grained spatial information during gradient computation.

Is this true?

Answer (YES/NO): NO